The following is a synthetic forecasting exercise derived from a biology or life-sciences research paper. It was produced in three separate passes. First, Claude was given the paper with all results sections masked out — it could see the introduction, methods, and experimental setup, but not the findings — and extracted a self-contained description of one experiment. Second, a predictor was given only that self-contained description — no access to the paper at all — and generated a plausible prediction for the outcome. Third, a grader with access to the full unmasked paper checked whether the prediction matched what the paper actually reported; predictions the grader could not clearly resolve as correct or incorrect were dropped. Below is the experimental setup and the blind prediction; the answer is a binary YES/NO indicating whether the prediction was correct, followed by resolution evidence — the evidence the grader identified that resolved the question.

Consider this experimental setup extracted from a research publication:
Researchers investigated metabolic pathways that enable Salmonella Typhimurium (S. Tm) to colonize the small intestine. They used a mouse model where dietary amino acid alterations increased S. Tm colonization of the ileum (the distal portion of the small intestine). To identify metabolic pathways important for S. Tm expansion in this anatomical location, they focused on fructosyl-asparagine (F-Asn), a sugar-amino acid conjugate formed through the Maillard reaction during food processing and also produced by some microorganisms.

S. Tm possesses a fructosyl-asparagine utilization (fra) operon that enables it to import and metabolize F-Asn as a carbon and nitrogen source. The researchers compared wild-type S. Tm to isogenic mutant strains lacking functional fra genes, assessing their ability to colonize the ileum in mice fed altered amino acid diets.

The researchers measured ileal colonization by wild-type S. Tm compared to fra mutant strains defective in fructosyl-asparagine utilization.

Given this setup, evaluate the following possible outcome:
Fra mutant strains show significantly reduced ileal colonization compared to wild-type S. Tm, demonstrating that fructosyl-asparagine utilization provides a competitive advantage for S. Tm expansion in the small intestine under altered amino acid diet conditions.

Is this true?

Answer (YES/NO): YES